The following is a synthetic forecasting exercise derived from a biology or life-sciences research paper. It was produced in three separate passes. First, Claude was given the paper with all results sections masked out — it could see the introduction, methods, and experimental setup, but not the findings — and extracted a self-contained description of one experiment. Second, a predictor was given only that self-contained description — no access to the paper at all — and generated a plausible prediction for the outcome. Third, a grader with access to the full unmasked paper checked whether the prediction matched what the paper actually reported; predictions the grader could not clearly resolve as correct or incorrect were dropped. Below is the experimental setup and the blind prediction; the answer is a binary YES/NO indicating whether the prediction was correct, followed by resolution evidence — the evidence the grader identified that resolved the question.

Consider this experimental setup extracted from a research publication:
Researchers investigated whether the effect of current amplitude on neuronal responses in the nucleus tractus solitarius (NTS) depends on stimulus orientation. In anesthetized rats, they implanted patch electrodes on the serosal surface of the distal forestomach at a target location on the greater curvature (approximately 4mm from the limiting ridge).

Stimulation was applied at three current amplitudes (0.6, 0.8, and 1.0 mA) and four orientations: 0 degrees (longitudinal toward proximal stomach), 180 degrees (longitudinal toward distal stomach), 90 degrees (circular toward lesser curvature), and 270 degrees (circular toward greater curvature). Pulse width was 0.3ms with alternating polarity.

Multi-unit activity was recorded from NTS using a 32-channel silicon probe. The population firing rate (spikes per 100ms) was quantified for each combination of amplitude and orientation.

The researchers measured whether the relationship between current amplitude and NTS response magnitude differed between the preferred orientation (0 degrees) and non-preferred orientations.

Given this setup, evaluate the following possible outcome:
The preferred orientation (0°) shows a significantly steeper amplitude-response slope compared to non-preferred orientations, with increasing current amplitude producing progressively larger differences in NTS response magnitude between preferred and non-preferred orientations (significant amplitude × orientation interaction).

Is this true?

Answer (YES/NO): YES